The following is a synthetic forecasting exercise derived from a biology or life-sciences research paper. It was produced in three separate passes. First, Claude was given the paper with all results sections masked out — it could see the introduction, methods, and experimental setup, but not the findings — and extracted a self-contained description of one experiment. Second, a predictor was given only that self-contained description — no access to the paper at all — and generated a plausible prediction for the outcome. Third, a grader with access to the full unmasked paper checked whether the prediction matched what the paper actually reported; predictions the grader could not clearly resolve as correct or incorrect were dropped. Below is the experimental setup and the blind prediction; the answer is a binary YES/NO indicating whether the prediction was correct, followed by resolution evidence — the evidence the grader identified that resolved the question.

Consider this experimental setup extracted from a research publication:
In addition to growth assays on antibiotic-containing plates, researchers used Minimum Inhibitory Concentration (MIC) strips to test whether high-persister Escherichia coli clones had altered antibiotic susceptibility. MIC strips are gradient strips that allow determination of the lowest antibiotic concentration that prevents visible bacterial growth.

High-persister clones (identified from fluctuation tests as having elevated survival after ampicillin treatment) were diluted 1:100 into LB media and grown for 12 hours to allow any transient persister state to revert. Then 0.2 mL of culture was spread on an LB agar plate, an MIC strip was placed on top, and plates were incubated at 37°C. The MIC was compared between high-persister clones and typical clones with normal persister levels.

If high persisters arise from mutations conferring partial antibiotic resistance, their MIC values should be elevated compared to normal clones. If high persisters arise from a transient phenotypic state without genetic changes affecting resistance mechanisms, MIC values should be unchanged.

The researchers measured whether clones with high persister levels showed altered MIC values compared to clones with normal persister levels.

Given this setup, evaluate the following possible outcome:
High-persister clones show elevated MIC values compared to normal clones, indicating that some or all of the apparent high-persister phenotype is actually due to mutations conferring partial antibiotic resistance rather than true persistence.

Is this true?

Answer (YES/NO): NO